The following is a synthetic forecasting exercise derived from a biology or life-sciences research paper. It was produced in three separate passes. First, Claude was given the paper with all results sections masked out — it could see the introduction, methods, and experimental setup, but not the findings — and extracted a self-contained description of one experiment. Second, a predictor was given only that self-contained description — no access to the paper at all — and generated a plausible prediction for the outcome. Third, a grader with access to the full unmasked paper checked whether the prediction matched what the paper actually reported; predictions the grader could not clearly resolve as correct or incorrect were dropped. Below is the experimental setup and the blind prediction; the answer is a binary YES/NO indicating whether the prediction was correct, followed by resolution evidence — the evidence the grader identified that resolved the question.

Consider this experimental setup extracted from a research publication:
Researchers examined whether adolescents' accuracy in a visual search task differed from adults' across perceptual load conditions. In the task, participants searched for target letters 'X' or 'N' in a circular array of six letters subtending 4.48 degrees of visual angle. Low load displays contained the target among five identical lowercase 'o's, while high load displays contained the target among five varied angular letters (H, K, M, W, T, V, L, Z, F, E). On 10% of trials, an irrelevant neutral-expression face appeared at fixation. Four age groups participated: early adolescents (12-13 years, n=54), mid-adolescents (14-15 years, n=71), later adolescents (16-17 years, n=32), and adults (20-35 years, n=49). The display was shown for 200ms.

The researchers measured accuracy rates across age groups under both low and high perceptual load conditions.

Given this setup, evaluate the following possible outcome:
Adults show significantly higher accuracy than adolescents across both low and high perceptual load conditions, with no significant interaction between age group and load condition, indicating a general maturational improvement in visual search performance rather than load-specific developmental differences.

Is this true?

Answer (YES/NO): NO